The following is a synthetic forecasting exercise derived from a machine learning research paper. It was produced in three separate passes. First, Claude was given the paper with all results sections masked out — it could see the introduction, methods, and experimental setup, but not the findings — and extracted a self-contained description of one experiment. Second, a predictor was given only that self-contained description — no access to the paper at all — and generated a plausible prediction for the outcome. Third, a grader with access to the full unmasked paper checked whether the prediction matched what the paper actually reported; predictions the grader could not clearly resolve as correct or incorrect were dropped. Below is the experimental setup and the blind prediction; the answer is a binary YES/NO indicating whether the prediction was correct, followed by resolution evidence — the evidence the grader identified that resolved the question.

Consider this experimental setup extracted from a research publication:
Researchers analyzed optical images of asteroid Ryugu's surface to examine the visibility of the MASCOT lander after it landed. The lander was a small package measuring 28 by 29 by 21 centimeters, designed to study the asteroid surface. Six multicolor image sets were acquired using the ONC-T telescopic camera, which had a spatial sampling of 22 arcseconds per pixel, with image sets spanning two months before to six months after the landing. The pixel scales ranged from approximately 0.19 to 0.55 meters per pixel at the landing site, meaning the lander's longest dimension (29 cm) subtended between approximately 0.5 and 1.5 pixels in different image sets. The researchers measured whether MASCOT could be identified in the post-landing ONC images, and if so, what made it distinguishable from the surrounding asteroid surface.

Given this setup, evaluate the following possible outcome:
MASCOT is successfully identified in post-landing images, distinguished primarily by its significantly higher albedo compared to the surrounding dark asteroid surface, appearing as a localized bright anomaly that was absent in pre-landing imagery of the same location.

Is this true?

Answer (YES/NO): YES